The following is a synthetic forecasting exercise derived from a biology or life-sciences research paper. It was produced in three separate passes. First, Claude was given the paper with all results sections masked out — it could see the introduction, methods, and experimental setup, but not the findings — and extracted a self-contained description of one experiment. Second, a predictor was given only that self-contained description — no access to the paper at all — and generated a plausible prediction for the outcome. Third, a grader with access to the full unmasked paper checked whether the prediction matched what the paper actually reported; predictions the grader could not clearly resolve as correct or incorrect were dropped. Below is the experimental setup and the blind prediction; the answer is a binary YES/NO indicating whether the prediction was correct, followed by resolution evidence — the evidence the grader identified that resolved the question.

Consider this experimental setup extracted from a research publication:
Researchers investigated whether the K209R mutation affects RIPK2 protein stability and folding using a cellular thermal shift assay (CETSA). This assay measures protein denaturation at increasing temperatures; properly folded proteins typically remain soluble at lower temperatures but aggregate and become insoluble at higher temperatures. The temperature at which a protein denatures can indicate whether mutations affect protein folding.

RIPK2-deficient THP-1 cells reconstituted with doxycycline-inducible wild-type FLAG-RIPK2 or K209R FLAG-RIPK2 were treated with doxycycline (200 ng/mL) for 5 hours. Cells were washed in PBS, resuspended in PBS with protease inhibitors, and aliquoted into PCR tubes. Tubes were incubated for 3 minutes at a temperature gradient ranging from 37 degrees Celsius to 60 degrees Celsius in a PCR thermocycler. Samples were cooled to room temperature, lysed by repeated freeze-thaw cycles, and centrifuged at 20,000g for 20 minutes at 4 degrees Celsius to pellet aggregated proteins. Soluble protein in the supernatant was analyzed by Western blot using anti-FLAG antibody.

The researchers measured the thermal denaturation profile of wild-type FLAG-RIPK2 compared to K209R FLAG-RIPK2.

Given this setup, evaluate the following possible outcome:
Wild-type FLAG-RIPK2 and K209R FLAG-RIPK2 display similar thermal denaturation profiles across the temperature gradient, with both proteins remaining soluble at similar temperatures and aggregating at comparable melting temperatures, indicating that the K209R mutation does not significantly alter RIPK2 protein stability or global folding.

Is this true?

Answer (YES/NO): YES